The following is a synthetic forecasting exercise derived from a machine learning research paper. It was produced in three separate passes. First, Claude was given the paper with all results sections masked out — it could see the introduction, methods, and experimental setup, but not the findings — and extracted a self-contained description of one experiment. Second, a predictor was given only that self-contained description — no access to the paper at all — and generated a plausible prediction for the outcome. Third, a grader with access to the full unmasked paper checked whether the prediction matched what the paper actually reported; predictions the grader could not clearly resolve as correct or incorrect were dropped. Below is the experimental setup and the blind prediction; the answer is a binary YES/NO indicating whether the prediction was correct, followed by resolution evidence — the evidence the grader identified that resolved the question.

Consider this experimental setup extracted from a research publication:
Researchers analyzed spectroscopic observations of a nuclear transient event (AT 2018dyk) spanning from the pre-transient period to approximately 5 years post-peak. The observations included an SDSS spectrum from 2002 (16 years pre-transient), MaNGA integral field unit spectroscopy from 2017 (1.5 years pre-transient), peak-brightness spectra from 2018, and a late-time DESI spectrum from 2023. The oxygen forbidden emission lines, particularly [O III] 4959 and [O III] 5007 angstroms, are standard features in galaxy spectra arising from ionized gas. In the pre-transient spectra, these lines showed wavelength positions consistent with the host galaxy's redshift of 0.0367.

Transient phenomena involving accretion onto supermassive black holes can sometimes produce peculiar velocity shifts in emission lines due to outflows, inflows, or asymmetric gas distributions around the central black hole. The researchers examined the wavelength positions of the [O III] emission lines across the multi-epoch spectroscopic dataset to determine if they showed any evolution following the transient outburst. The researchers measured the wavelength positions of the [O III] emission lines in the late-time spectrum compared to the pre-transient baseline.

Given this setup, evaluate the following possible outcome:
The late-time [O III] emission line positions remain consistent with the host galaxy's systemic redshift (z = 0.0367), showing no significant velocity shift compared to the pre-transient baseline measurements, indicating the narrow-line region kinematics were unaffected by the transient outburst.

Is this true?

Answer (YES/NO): NO